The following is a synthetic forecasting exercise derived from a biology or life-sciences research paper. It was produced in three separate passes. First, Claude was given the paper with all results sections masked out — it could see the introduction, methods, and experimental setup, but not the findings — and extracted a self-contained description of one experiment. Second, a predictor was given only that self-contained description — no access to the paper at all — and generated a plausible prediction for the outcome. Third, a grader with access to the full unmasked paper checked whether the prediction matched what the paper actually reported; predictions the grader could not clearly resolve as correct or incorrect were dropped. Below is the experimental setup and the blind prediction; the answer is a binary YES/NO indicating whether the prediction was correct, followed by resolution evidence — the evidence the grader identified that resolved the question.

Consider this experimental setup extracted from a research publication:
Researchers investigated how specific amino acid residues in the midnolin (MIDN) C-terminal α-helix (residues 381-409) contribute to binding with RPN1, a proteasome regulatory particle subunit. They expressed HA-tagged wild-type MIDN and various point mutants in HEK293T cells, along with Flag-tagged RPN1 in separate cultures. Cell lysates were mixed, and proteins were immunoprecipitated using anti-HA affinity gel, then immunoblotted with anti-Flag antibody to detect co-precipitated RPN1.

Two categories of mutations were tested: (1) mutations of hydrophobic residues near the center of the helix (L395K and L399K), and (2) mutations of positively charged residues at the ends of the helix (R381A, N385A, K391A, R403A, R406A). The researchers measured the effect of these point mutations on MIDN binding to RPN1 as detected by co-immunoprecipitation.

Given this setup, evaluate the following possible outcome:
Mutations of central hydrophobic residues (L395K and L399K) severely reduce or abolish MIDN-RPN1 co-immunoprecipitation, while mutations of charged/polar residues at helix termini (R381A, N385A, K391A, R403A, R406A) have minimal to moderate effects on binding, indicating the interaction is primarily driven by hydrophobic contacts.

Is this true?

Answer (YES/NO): YES